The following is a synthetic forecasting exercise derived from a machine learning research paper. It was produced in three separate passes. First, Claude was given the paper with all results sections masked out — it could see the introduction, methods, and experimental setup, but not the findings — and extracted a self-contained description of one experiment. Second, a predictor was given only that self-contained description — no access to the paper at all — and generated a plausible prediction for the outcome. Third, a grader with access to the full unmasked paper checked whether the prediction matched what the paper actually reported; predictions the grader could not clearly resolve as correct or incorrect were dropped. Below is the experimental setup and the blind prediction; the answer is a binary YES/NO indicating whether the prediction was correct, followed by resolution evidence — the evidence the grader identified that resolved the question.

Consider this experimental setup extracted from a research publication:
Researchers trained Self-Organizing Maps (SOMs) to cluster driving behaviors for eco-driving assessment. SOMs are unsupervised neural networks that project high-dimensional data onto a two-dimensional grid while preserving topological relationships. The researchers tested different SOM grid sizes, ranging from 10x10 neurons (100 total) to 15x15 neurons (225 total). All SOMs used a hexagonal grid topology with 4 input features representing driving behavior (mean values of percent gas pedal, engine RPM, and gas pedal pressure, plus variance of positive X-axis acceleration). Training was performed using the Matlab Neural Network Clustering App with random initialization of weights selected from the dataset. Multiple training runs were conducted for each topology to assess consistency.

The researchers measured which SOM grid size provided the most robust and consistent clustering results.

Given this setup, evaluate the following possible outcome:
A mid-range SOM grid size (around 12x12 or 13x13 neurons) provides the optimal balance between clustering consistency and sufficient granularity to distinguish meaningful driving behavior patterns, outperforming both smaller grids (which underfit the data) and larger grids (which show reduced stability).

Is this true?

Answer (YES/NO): NO